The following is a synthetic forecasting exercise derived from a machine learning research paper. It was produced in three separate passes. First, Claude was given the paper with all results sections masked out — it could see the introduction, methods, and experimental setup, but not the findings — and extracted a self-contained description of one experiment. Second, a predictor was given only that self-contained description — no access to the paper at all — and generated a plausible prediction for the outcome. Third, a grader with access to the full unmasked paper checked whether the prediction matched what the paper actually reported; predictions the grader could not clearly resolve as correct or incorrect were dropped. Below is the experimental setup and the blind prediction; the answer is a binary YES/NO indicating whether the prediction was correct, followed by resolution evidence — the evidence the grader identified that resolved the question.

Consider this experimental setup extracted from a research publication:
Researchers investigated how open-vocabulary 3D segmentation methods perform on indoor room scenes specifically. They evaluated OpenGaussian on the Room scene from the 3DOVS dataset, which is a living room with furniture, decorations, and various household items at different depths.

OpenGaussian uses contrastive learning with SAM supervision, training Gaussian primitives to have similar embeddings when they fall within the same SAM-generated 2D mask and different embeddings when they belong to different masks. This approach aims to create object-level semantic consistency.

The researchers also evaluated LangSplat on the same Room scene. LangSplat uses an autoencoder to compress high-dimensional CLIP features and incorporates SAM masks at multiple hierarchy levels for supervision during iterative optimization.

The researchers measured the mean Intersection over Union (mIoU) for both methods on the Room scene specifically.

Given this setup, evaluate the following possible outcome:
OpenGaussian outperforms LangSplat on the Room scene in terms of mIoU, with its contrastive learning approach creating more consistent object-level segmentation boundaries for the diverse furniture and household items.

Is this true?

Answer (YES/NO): NO